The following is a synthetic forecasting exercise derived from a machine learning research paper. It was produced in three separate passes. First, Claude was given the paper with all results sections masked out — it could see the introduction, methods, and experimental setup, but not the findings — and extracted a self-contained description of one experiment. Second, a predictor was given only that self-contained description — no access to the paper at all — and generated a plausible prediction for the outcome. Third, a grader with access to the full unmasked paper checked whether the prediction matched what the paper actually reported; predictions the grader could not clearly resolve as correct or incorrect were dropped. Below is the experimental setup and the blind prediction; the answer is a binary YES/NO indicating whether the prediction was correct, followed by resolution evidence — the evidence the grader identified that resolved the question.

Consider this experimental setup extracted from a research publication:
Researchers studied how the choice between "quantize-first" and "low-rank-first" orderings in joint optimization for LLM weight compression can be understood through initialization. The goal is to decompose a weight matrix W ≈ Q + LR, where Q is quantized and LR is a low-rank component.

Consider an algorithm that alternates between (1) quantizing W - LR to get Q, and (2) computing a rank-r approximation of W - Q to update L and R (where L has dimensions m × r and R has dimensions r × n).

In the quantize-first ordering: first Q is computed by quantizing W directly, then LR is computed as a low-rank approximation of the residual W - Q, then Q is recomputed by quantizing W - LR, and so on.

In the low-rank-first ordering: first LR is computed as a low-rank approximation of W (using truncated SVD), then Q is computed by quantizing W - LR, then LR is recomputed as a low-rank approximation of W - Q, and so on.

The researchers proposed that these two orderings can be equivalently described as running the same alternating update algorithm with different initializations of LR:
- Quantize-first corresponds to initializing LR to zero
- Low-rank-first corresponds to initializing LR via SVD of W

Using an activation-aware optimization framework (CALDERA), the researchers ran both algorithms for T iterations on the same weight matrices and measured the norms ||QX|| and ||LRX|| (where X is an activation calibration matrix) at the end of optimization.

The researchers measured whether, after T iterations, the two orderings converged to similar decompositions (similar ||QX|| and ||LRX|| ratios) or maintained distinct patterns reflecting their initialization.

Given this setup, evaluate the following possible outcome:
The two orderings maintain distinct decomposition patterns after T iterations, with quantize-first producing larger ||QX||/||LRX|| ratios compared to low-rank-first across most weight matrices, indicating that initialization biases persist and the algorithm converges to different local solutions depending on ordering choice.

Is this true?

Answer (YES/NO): YES